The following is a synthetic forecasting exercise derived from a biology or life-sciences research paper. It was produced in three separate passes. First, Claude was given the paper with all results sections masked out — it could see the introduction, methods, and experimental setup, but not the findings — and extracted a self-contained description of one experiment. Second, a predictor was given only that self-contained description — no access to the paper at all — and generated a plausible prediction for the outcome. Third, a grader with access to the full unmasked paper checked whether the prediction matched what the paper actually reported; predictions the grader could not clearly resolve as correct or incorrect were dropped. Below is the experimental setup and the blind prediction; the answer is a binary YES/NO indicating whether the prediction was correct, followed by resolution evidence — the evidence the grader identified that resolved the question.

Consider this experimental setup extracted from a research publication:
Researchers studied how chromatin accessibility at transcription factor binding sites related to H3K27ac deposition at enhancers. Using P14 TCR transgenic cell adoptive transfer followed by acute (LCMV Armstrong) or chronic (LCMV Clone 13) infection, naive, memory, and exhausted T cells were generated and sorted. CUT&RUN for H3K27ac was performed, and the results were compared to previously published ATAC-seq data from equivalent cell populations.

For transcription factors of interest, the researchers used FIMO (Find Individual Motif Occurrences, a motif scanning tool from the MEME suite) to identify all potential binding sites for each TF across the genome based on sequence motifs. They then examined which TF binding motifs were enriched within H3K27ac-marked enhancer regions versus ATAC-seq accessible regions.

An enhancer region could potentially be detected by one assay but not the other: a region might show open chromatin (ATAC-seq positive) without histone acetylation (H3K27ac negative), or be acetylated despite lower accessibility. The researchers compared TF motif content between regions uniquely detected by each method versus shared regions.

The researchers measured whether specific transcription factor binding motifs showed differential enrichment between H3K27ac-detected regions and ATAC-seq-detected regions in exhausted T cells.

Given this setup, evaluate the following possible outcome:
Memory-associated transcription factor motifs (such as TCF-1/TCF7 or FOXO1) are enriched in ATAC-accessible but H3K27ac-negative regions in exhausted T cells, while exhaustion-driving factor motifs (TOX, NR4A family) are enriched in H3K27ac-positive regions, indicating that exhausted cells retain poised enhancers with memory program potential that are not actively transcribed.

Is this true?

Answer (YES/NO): NO